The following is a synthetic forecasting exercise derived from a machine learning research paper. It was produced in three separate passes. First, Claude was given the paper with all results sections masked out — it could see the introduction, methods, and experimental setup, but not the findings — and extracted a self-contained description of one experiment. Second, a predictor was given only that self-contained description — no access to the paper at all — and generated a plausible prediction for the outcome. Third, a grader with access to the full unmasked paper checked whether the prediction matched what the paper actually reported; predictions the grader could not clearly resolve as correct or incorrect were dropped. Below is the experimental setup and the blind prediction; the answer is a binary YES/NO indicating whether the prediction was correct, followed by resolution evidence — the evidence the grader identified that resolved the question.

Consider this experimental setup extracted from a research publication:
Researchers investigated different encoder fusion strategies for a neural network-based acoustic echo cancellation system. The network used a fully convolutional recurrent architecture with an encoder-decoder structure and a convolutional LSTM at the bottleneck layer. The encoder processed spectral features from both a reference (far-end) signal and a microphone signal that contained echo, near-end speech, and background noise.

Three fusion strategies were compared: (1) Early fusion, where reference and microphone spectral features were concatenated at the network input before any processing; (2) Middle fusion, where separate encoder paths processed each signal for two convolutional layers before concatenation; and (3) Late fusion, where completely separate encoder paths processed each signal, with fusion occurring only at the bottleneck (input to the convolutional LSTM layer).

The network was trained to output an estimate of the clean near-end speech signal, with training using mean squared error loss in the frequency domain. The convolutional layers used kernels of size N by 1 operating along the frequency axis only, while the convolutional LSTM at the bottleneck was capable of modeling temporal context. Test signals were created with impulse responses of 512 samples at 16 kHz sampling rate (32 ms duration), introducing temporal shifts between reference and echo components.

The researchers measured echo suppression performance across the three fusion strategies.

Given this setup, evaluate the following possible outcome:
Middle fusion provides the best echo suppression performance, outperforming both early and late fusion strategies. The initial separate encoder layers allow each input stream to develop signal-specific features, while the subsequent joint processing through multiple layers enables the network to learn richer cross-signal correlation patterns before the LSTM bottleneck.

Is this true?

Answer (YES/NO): NO